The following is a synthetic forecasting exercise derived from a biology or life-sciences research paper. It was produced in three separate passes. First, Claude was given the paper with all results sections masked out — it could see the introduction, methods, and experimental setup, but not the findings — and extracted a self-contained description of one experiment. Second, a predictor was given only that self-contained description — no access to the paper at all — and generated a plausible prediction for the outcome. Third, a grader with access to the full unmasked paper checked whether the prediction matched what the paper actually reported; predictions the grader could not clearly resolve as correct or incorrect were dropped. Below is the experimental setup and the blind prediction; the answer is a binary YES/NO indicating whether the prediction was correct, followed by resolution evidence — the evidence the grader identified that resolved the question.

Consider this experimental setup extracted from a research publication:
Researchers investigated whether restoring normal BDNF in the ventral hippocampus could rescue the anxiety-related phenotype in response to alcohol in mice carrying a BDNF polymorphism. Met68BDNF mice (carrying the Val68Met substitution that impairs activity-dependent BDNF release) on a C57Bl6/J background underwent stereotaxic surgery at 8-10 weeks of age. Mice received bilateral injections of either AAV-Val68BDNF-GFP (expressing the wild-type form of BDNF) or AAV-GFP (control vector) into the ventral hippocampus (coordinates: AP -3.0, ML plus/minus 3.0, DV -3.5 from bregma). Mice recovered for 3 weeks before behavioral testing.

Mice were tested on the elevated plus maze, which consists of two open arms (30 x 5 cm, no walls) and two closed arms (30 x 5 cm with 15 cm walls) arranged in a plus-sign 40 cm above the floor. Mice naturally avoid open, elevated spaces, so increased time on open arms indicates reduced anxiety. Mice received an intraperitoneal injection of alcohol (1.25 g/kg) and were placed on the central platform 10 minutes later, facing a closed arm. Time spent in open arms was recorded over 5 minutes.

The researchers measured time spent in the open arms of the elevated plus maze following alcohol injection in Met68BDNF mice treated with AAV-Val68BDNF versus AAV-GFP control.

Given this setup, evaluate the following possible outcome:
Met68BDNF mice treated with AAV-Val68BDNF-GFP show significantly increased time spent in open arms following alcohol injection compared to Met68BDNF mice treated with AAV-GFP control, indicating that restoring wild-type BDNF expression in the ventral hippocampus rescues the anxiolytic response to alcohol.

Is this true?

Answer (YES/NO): YES